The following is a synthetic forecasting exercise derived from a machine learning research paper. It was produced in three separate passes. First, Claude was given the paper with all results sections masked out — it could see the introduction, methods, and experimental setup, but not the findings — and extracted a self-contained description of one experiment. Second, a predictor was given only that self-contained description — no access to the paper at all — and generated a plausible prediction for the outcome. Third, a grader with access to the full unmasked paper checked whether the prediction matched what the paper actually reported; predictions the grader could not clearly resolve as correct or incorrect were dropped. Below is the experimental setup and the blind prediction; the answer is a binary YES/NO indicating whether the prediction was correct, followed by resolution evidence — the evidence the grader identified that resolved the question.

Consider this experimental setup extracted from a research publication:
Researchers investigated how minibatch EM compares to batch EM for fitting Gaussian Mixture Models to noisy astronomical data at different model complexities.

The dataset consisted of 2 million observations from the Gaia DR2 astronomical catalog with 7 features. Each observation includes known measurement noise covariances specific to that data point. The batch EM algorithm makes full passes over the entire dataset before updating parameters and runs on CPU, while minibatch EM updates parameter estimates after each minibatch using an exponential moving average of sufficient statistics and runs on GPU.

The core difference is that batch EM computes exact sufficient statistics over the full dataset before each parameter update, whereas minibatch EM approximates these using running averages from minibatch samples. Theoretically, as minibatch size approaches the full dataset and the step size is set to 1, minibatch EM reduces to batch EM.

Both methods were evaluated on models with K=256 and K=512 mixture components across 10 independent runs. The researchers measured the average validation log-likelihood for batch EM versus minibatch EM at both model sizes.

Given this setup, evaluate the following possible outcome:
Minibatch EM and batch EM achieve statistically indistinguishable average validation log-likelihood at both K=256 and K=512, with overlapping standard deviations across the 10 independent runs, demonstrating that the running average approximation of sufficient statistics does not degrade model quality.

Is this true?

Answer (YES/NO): NO